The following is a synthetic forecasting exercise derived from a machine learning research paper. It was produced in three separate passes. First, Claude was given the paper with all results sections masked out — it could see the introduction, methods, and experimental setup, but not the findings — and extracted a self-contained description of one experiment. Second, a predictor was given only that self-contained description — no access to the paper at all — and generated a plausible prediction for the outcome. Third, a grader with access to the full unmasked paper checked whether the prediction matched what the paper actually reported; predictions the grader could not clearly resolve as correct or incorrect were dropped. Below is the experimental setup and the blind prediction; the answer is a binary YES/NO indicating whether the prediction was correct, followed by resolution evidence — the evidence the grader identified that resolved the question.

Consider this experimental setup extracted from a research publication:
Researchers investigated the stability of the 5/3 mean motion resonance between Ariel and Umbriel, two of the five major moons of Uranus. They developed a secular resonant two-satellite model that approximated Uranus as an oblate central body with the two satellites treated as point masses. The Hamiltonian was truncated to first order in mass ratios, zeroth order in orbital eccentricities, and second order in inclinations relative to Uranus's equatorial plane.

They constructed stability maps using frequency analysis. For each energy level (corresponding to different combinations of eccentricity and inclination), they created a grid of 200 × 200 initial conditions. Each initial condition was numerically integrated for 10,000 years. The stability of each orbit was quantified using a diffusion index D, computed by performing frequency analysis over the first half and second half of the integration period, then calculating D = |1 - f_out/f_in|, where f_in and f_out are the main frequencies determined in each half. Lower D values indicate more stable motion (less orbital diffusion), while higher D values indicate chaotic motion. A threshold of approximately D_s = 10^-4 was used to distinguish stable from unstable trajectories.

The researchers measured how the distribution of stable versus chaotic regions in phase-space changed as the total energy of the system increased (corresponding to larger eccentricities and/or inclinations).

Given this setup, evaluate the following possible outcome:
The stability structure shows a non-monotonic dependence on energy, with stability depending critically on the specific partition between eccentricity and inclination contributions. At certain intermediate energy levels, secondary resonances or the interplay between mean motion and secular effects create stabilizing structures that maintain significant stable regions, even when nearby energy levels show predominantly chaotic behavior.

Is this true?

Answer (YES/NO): NO